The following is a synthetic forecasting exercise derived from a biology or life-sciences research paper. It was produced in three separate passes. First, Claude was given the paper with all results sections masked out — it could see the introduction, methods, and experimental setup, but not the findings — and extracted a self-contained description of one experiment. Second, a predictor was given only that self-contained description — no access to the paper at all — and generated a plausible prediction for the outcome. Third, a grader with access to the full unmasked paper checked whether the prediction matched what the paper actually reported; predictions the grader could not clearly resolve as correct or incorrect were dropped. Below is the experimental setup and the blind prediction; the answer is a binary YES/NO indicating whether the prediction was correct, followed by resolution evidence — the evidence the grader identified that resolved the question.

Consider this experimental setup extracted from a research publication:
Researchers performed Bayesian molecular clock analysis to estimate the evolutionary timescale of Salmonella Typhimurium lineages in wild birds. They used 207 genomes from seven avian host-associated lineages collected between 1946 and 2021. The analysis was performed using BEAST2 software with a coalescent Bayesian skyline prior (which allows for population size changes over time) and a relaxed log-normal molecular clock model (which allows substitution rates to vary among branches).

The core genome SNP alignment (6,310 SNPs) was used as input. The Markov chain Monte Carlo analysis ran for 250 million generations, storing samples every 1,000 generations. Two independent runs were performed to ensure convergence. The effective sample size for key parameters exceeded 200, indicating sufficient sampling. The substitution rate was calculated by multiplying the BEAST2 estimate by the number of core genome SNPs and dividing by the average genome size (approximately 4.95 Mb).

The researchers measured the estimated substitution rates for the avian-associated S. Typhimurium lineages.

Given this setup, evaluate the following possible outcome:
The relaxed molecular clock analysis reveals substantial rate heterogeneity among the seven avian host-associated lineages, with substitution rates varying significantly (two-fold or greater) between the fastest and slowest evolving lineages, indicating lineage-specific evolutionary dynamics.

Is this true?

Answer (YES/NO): YES